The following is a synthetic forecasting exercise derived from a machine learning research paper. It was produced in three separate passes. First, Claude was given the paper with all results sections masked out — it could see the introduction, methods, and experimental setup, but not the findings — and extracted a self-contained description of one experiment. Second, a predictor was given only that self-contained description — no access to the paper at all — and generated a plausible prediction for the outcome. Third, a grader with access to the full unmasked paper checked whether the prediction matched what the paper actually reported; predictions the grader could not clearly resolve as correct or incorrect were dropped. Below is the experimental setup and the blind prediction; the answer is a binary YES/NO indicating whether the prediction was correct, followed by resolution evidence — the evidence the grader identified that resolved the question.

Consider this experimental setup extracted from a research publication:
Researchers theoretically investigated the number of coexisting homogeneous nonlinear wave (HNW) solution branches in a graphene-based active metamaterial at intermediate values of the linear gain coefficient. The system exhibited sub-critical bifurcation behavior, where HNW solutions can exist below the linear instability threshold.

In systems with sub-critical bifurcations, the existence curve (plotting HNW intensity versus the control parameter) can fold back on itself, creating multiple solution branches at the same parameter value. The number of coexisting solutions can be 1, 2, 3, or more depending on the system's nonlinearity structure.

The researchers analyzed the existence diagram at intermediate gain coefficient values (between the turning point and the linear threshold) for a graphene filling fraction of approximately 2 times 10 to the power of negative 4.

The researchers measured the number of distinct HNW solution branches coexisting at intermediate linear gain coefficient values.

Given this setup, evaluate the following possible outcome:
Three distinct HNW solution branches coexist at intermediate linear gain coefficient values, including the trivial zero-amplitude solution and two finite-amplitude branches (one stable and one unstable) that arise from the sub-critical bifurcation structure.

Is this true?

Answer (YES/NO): NO